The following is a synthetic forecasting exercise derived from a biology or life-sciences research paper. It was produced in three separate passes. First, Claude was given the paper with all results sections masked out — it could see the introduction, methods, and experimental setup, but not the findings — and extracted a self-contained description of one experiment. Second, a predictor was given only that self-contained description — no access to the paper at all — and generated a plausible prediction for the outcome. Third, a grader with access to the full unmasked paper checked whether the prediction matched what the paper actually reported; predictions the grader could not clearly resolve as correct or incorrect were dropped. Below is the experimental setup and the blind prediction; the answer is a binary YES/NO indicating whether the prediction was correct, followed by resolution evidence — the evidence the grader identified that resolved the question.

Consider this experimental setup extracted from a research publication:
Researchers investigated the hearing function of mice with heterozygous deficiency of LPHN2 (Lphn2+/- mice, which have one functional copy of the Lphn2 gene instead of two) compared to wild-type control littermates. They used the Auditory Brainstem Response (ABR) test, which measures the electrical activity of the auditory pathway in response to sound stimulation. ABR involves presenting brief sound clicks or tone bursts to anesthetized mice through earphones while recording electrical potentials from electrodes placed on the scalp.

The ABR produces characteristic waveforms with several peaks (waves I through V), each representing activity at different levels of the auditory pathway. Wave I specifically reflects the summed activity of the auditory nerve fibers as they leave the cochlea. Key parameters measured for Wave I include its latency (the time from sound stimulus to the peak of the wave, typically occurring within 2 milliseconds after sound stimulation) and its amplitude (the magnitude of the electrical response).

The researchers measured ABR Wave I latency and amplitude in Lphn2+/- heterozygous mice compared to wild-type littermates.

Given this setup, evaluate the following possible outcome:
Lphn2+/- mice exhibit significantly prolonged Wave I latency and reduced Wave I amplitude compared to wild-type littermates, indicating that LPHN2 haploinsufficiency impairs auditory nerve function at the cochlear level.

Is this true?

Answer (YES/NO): YES